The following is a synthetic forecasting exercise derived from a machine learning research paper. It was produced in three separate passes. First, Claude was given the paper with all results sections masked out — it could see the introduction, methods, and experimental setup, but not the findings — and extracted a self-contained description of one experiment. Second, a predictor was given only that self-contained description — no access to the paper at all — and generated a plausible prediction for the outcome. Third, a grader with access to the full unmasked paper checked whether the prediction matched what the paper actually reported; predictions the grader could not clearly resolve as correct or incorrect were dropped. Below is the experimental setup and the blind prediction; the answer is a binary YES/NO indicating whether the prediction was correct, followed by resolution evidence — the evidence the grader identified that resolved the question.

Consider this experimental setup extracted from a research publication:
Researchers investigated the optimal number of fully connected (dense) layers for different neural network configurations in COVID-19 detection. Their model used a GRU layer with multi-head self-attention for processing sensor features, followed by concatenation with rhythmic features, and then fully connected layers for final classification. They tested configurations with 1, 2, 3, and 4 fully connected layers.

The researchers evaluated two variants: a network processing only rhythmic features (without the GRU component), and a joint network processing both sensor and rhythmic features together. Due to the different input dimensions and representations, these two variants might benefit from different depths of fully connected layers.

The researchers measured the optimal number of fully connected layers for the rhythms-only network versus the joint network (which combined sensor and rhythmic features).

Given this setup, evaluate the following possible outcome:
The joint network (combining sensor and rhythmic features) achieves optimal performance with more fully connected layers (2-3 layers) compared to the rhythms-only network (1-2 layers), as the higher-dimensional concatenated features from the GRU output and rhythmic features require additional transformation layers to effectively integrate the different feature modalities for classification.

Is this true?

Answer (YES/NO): YES